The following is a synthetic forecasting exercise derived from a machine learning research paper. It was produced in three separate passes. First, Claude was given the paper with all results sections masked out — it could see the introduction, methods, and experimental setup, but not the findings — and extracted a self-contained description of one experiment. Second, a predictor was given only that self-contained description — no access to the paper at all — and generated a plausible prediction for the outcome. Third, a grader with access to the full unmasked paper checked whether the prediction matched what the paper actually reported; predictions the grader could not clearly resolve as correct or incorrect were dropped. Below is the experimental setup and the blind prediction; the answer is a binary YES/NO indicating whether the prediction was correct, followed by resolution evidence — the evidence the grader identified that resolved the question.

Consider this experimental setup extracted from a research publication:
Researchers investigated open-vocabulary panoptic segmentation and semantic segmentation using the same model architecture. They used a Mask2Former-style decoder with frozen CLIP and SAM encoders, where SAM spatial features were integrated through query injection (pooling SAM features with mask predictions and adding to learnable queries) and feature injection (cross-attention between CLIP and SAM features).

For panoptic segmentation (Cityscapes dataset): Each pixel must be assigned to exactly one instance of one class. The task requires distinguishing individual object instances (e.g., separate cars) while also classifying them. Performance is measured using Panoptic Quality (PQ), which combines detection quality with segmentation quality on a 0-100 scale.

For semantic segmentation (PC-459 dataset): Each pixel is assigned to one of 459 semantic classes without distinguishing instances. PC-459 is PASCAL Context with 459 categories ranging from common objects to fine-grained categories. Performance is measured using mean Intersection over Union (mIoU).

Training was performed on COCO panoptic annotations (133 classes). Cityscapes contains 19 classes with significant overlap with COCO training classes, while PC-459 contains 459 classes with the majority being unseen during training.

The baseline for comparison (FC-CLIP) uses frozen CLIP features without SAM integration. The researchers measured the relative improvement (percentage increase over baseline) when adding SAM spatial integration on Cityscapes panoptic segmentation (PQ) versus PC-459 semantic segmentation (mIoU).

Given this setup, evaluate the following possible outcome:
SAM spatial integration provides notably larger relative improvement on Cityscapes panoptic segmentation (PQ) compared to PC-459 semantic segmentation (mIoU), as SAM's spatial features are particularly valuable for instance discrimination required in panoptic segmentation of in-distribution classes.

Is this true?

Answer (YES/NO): NO